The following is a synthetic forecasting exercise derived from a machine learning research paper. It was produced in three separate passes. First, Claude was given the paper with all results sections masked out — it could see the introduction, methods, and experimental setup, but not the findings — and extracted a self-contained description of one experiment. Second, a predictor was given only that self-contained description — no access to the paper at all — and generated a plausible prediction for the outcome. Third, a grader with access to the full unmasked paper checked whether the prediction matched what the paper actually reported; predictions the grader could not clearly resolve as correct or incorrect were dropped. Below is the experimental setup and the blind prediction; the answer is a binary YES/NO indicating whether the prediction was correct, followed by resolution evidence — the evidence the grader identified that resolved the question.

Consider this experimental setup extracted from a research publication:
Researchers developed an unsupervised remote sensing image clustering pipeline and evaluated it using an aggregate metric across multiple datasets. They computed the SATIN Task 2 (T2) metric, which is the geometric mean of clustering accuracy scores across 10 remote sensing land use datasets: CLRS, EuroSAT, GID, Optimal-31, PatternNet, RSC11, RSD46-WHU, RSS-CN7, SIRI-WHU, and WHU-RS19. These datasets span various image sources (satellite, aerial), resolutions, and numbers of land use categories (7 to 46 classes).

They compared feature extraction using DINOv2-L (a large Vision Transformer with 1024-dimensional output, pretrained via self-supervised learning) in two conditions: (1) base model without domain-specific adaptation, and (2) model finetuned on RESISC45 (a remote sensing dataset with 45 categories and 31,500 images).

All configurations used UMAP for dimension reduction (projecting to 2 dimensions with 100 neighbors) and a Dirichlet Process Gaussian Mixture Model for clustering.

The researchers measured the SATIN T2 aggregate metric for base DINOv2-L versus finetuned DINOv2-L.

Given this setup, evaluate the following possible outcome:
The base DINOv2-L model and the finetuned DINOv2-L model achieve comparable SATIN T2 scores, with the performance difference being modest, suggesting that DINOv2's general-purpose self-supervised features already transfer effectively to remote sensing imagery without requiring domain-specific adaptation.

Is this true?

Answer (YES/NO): NO